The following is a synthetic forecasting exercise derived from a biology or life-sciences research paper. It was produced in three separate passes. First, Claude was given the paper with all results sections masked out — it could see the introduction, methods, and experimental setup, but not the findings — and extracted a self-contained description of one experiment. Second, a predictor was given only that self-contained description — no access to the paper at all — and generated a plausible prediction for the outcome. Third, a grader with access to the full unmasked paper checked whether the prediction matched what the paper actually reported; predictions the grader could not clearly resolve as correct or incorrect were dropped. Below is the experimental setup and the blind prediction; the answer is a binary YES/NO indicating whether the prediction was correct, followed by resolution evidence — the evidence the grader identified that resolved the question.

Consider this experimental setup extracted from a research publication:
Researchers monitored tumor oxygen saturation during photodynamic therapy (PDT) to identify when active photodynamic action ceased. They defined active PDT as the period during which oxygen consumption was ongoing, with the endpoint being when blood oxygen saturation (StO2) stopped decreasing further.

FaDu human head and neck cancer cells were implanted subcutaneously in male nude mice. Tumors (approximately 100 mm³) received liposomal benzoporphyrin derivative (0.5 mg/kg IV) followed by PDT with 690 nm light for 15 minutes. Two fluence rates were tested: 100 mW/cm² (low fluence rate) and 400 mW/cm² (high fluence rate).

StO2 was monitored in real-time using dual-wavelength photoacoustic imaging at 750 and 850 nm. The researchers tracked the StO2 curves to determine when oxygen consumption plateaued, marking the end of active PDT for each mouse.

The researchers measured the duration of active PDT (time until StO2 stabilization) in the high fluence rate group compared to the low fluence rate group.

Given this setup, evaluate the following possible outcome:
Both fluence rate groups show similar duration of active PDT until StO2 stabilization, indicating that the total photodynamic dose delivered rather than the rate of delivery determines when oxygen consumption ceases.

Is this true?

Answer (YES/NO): NO